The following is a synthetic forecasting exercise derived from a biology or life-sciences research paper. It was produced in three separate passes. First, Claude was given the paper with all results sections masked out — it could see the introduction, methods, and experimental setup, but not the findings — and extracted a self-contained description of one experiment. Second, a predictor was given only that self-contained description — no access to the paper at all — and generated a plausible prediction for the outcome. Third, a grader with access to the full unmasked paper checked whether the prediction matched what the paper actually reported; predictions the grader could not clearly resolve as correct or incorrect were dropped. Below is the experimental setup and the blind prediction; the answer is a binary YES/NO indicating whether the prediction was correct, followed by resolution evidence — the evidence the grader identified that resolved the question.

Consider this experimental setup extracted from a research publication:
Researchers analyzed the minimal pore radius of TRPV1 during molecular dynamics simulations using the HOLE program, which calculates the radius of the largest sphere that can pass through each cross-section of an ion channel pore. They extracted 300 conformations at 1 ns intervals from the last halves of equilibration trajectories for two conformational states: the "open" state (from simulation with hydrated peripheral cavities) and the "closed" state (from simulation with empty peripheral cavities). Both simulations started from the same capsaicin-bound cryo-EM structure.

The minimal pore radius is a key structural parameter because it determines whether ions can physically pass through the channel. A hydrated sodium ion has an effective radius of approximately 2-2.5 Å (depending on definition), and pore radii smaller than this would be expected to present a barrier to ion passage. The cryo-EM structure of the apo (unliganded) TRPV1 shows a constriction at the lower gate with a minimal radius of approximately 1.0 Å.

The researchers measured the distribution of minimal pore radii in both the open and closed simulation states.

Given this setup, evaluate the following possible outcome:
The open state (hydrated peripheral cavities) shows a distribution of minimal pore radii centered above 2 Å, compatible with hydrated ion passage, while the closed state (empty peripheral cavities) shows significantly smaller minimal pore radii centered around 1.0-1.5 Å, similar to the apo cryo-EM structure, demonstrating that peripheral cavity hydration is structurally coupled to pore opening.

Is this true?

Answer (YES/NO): NO